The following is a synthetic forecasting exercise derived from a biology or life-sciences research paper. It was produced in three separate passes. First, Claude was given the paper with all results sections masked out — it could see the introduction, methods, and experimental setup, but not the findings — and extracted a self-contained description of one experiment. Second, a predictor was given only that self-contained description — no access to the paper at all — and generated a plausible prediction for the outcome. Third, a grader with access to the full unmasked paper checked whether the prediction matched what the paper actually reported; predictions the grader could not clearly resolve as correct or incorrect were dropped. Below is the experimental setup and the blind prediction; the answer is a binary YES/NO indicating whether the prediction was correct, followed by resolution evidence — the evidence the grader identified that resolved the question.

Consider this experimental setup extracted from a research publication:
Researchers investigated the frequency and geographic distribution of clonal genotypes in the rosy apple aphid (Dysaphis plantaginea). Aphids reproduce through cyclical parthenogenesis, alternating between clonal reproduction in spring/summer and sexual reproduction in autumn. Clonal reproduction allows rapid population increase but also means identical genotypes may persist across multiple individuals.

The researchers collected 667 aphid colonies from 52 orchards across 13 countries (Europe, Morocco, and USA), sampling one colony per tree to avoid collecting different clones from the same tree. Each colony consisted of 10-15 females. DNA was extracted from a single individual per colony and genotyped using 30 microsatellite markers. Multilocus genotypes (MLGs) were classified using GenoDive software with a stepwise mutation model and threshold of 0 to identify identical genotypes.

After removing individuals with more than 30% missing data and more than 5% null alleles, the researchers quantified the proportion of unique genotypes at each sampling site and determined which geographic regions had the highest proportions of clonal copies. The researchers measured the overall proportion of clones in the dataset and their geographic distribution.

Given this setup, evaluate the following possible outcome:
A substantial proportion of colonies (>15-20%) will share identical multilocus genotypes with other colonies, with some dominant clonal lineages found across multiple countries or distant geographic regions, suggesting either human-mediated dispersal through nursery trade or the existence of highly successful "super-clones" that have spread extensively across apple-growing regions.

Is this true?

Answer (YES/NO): NO